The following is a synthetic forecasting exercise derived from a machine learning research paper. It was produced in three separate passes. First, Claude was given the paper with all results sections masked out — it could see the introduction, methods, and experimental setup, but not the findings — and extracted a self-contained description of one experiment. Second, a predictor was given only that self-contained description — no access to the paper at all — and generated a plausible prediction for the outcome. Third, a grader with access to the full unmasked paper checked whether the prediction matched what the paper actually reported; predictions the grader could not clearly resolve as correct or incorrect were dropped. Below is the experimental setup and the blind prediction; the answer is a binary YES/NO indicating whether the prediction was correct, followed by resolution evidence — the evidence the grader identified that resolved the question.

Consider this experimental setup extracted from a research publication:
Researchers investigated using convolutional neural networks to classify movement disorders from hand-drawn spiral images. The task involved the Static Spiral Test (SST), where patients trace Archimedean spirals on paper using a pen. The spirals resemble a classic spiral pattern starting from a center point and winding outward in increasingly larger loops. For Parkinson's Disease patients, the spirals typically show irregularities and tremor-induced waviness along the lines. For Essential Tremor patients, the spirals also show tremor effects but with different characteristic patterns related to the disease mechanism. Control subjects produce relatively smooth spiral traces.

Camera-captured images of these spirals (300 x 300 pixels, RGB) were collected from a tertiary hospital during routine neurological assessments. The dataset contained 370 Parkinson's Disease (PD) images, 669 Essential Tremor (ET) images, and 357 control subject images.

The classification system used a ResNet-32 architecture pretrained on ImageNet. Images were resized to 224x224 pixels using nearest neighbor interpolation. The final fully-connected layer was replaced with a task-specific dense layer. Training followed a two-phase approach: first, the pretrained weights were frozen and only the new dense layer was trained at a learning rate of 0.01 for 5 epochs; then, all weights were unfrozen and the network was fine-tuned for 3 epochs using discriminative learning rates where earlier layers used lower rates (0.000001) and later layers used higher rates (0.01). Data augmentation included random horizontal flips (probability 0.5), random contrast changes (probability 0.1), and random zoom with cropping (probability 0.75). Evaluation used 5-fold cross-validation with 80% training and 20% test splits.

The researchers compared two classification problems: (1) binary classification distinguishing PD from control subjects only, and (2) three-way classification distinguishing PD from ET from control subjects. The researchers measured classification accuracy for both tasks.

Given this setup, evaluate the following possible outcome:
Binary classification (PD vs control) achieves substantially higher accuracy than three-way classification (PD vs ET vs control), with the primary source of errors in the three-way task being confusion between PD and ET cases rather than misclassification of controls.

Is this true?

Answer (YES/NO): YES